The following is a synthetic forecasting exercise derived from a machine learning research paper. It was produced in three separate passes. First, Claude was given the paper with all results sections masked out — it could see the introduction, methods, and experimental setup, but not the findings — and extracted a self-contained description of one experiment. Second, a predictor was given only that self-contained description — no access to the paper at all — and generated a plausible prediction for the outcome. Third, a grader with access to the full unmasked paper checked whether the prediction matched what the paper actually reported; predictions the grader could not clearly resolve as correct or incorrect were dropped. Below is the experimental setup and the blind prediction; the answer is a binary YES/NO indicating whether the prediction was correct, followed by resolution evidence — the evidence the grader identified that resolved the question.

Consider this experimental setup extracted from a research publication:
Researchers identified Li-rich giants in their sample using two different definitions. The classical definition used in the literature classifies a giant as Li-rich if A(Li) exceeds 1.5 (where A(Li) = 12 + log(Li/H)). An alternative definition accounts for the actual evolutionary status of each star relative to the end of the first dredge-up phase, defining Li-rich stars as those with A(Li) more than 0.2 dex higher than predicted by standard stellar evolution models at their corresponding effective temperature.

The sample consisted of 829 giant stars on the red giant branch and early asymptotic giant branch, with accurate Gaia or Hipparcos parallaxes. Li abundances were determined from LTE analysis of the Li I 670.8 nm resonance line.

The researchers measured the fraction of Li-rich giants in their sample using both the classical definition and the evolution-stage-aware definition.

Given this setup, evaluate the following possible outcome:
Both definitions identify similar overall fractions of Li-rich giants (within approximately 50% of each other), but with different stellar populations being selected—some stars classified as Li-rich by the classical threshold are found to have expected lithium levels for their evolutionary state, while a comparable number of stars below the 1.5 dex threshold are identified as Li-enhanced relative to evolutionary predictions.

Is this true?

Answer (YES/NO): NO